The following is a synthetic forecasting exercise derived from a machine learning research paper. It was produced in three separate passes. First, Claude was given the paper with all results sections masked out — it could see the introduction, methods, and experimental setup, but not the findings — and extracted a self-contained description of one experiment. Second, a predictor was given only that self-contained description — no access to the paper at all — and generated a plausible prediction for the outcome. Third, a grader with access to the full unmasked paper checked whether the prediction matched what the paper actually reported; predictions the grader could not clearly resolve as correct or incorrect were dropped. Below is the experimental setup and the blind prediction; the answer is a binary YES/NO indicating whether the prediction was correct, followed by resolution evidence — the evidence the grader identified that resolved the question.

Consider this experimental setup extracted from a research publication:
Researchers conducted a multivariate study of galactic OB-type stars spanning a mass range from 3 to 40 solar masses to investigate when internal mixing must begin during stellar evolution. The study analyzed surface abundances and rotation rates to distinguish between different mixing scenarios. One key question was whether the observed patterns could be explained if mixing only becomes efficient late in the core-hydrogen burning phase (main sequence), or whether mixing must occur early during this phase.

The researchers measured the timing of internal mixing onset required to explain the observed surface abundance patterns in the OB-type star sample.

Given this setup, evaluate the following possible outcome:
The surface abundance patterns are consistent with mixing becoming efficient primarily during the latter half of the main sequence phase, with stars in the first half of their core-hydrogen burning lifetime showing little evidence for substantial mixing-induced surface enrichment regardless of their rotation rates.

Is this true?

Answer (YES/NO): NO